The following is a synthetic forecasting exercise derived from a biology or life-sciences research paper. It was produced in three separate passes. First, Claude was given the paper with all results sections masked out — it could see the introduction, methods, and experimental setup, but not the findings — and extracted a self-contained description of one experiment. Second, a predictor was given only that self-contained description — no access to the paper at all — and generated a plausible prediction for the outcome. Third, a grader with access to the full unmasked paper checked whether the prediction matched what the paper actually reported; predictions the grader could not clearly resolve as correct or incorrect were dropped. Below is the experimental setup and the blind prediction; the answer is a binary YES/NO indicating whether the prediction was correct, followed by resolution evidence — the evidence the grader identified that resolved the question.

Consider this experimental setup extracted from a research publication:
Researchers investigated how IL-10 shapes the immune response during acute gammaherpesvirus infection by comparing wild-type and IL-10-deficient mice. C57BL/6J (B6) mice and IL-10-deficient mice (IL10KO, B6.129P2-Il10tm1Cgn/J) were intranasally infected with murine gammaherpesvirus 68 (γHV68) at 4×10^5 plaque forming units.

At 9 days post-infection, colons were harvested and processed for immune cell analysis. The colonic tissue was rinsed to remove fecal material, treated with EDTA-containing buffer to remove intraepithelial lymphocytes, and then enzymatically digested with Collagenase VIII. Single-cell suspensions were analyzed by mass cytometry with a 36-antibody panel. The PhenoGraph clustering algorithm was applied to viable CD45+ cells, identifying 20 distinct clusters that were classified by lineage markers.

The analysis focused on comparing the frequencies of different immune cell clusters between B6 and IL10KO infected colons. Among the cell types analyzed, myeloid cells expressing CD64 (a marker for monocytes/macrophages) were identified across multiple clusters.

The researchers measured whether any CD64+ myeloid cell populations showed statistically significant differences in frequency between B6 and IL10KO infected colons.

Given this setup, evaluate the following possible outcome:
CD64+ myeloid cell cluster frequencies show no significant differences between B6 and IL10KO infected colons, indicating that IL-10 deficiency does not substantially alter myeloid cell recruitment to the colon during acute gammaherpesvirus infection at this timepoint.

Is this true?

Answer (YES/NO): NO